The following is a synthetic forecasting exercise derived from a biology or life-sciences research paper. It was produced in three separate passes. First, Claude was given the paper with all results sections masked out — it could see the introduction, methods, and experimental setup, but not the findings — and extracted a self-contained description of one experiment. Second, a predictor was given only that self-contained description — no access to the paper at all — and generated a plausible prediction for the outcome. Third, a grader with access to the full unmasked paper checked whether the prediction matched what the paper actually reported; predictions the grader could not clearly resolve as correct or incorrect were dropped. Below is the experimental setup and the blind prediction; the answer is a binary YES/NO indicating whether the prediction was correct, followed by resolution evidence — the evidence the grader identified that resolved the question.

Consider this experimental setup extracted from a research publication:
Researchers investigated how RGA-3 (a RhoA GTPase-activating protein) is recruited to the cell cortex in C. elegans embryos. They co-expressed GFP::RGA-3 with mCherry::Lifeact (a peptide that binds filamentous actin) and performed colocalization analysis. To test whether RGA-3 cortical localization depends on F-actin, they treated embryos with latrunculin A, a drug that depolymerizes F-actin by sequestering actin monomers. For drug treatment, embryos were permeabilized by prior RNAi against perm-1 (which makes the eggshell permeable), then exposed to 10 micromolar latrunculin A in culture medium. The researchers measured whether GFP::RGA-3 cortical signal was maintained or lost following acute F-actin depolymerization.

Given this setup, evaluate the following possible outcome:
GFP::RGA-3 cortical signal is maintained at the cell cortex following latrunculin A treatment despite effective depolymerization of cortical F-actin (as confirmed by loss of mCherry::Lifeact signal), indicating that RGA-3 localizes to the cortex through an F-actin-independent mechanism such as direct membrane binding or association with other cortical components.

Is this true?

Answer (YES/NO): NO